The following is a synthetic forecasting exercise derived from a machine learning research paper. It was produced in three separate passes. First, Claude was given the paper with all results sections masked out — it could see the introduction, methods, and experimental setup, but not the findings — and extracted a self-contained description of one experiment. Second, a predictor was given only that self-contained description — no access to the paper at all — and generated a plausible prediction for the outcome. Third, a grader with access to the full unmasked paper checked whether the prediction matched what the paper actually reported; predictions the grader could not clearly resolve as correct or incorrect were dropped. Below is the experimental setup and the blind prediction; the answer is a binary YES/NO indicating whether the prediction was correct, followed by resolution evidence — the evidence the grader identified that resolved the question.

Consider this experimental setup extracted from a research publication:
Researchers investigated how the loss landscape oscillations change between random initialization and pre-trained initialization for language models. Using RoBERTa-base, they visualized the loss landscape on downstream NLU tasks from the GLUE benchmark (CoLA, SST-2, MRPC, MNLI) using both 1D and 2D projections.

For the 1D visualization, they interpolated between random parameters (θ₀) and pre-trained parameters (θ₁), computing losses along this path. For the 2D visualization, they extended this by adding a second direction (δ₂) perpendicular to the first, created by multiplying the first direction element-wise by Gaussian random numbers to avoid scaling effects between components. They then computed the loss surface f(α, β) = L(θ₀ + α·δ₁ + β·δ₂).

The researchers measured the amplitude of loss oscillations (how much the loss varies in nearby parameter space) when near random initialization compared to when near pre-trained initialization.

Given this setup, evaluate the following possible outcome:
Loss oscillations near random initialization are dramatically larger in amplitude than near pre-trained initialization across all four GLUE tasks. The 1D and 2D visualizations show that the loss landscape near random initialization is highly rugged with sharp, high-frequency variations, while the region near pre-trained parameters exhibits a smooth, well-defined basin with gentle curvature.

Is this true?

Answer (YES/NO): NO